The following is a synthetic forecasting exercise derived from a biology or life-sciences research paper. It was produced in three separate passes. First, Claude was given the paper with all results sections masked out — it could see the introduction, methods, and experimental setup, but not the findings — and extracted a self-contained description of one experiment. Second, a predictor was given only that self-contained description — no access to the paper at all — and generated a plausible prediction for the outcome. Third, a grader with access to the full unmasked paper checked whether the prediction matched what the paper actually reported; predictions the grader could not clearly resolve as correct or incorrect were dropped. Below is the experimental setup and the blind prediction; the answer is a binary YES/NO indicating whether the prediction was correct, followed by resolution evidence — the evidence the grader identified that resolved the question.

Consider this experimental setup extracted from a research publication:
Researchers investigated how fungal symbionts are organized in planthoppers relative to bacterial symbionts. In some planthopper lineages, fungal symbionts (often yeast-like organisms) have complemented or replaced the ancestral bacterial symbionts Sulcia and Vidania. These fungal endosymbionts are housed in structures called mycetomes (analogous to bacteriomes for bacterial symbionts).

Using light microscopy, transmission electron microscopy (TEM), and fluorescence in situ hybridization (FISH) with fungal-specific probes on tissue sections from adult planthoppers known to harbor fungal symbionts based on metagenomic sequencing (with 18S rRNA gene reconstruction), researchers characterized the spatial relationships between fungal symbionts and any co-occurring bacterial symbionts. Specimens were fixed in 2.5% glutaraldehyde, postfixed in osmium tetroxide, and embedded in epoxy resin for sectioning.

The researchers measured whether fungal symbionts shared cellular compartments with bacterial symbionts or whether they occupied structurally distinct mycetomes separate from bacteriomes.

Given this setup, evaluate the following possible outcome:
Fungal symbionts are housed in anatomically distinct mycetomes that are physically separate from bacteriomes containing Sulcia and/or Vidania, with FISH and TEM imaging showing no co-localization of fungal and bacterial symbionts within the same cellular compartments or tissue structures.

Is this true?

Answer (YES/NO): NO